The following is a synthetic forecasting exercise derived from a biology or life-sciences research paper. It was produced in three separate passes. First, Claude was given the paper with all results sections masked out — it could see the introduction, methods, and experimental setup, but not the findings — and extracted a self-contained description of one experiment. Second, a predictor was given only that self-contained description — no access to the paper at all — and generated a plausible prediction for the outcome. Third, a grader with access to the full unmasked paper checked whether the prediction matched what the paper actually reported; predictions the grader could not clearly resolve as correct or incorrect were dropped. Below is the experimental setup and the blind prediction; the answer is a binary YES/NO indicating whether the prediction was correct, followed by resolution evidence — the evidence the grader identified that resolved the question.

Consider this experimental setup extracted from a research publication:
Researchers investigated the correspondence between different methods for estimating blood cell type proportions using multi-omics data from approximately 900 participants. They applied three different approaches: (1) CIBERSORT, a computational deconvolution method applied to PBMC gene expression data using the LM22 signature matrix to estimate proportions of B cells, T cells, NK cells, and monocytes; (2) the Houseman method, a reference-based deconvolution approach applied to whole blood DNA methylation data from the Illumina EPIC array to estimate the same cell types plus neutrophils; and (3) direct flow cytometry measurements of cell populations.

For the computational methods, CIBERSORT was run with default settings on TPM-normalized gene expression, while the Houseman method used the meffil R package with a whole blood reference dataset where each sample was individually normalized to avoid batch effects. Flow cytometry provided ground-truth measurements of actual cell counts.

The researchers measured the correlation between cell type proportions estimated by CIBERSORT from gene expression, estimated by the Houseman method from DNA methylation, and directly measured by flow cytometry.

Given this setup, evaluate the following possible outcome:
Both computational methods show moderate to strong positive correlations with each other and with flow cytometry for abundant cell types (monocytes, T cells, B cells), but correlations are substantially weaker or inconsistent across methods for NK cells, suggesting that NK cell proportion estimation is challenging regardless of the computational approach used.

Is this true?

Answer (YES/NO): NO